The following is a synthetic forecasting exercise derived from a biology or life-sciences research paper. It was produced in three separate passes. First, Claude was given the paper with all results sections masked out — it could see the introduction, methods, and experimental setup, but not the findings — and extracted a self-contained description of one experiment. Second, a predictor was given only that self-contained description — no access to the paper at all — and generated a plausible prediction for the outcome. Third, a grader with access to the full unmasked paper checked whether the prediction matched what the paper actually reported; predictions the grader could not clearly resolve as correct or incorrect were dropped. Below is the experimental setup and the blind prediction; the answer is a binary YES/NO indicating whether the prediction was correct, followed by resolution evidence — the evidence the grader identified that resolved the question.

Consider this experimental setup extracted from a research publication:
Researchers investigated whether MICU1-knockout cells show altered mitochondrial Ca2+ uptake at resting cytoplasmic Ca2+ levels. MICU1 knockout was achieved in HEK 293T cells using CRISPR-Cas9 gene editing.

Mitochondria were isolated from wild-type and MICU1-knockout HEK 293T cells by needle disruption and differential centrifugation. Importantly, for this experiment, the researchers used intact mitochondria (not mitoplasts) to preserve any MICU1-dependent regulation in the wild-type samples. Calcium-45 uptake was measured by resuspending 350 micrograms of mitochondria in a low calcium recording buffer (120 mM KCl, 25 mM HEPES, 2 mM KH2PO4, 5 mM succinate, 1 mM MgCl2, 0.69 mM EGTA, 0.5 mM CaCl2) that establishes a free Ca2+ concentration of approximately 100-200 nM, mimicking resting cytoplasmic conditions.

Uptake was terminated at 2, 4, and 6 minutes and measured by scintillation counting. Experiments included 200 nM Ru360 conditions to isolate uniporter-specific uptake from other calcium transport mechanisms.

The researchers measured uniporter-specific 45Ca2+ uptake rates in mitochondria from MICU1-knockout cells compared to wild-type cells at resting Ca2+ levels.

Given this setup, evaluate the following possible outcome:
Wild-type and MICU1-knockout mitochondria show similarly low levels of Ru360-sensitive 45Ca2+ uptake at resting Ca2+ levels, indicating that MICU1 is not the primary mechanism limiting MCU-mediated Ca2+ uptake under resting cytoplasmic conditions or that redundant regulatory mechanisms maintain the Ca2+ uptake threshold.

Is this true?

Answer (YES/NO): NO